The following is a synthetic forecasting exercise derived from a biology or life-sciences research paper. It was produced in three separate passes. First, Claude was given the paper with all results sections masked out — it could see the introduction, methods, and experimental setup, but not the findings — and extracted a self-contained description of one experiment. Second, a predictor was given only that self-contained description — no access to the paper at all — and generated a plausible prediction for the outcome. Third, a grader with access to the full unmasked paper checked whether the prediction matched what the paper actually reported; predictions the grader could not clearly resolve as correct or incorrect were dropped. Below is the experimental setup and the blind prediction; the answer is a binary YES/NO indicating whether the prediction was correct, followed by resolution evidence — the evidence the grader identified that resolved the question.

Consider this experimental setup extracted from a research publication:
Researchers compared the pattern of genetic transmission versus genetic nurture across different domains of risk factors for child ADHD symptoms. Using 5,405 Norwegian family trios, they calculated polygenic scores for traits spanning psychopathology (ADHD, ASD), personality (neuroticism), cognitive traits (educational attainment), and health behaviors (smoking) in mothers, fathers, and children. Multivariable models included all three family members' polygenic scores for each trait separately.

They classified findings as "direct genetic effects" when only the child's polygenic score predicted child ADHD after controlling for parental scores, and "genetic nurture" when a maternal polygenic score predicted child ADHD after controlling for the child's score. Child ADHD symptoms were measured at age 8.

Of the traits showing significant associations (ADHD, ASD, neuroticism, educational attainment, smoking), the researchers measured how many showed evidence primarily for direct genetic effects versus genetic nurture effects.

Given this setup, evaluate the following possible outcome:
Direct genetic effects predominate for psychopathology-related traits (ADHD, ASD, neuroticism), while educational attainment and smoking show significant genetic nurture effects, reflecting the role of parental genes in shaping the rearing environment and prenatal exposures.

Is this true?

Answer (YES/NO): NO